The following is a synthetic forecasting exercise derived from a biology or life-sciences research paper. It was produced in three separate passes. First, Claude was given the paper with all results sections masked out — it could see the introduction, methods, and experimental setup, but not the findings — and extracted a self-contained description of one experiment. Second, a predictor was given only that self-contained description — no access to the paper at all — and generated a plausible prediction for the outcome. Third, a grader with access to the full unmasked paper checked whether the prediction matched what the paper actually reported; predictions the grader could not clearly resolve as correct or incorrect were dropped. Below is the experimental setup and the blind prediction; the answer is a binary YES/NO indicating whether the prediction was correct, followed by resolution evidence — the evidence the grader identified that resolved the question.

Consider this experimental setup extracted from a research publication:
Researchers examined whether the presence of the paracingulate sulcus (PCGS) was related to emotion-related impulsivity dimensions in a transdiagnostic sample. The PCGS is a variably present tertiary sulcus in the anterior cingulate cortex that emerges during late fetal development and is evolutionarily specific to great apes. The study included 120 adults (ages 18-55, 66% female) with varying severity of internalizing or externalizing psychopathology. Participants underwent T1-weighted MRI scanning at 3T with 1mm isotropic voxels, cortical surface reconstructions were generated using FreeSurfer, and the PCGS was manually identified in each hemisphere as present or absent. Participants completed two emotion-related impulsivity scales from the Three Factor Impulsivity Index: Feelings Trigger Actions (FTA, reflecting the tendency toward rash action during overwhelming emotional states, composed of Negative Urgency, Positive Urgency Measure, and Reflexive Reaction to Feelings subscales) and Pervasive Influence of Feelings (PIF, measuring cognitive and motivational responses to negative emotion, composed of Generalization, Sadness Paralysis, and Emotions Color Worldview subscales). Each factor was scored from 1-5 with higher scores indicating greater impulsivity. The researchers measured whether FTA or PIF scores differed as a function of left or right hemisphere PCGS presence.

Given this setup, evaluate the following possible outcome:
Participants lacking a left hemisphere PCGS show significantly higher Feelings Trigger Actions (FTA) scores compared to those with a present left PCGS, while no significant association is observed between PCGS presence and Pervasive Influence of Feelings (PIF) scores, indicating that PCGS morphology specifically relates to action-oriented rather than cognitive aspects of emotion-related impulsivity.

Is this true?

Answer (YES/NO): NO